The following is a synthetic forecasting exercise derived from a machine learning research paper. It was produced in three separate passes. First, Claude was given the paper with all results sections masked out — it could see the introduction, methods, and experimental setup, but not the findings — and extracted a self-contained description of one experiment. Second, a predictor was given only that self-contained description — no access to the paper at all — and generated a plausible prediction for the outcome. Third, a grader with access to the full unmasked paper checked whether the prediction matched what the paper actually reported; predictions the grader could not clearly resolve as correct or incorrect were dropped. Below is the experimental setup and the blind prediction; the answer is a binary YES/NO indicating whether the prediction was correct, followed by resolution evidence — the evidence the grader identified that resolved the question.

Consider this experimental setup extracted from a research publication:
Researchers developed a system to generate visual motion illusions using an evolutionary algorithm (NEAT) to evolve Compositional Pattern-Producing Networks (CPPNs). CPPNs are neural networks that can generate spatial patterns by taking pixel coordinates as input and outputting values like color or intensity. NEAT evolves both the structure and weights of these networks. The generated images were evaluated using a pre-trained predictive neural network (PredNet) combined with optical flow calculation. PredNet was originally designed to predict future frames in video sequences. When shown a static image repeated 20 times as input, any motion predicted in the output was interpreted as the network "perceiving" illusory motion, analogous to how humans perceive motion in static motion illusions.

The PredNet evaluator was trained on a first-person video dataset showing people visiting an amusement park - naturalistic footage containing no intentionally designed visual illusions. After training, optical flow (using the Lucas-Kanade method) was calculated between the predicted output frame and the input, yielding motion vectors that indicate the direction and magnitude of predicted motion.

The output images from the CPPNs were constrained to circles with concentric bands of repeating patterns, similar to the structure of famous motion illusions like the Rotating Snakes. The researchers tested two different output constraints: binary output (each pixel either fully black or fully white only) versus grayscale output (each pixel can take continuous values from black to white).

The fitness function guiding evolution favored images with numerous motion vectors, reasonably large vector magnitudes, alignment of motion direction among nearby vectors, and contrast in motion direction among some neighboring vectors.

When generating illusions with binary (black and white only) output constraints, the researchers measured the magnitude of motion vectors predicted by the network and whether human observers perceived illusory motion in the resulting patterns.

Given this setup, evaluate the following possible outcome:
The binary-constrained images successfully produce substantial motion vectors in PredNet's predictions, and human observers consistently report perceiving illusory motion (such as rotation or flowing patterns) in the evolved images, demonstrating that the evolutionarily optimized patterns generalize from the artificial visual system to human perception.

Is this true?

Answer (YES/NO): NO